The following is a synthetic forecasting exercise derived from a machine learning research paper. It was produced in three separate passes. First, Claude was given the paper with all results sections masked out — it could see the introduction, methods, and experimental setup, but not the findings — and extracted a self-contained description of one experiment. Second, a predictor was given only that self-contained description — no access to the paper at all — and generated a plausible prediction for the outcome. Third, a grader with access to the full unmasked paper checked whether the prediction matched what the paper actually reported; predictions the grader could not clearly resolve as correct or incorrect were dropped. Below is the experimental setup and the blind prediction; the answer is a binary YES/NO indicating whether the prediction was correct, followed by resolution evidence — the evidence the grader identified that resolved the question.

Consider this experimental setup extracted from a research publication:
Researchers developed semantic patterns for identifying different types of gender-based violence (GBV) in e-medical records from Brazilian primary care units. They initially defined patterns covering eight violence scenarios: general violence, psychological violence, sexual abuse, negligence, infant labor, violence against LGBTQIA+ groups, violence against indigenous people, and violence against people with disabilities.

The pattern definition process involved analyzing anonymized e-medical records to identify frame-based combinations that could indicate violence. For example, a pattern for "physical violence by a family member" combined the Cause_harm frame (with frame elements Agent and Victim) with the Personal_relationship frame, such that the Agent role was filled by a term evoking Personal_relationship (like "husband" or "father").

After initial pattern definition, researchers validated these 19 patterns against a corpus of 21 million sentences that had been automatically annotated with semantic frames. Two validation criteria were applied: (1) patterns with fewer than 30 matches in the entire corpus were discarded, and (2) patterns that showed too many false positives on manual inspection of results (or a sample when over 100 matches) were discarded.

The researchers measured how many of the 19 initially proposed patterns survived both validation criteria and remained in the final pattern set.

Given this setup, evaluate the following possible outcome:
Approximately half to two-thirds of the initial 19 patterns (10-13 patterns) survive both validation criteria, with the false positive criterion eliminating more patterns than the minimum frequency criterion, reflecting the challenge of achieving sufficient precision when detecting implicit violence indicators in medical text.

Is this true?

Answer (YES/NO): NO